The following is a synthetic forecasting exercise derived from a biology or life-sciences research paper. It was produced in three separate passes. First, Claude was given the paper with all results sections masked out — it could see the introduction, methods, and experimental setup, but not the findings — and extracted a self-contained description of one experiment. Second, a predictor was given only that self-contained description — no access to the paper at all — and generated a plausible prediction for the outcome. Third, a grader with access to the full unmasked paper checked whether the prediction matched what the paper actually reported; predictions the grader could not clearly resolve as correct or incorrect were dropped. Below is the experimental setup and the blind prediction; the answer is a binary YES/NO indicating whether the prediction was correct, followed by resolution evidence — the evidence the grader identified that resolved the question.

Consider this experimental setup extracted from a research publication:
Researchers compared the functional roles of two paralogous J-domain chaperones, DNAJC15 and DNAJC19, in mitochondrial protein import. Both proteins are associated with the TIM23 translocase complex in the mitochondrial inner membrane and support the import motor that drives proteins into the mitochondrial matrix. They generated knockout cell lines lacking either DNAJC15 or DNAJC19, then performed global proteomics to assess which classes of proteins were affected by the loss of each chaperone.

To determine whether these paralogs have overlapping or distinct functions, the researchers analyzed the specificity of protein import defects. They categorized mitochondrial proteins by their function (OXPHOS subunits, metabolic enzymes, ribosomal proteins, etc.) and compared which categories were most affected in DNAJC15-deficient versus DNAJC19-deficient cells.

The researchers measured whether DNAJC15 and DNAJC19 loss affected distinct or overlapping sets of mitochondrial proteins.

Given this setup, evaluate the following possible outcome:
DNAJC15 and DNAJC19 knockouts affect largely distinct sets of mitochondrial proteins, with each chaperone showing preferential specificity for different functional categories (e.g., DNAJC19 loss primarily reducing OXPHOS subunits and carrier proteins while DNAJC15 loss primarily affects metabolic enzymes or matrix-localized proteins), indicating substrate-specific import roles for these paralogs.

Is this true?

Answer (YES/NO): NO